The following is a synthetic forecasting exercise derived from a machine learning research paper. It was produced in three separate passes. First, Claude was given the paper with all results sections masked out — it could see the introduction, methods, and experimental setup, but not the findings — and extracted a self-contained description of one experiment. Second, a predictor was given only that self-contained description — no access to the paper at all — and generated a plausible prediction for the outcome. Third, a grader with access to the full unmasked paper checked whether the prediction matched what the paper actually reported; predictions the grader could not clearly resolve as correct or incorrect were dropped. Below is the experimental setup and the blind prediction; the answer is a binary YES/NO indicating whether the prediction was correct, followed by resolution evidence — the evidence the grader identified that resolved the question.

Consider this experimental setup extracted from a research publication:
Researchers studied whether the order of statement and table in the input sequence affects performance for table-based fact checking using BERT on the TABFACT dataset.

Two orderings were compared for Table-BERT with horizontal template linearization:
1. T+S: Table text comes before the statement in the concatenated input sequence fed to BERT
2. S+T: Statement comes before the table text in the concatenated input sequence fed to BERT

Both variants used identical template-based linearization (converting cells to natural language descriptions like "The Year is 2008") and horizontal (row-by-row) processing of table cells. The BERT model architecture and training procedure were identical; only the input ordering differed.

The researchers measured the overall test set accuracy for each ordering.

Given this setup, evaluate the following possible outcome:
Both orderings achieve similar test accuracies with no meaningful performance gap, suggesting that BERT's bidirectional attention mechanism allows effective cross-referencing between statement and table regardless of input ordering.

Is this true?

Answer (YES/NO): YES